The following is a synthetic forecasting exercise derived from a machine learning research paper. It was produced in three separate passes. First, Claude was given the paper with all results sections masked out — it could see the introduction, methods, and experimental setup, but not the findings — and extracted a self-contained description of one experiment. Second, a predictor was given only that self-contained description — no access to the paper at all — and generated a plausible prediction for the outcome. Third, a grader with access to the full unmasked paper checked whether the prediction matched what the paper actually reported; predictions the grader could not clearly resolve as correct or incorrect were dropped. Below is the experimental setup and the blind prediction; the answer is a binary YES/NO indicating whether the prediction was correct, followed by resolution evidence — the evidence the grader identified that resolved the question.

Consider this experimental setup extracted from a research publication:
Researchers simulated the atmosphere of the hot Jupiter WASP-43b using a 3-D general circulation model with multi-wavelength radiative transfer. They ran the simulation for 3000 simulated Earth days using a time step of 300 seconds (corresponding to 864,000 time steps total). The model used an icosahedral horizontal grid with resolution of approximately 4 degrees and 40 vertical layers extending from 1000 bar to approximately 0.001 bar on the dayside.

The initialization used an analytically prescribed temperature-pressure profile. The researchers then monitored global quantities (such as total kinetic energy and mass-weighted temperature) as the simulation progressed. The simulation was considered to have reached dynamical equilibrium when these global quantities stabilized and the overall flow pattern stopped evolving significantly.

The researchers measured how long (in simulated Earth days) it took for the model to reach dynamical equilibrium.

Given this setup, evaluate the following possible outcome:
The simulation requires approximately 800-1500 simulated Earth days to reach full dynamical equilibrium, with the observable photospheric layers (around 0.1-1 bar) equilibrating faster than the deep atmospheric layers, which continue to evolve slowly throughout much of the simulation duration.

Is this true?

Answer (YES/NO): YES